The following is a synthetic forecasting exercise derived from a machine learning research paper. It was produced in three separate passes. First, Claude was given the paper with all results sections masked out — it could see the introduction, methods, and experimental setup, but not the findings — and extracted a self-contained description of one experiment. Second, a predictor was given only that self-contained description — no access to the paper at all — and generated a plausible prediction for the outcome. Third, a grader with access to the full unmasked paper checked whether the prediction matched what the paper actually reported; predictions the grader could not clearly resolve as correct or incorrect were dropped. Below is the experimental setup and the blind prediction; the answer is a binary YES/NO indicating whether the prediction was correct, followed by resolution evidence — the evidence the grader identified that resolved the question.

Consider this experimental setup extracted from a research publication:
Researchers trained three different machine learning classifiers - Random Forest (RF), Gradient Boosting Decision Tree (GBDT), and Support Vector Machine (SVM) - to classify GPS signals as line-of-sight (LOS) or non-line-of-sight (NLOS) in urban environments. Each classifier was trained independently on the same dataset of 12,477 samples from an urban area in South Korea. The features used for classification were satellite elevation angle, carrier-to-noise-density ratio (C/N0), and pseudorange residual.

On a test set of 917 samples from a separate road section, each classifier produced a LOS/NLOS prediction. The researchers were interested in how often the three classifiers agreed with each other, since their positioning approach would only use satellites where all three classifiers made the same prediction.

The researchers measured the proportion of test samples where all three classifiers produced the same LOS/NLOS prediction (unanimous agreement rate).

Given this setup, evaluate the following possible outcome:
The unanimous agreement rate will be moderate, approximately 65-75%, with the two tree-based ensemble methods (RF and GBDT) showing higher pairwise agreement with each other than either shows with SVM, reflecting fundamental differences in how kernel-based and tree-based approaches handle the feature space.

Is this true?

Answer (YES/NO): NO